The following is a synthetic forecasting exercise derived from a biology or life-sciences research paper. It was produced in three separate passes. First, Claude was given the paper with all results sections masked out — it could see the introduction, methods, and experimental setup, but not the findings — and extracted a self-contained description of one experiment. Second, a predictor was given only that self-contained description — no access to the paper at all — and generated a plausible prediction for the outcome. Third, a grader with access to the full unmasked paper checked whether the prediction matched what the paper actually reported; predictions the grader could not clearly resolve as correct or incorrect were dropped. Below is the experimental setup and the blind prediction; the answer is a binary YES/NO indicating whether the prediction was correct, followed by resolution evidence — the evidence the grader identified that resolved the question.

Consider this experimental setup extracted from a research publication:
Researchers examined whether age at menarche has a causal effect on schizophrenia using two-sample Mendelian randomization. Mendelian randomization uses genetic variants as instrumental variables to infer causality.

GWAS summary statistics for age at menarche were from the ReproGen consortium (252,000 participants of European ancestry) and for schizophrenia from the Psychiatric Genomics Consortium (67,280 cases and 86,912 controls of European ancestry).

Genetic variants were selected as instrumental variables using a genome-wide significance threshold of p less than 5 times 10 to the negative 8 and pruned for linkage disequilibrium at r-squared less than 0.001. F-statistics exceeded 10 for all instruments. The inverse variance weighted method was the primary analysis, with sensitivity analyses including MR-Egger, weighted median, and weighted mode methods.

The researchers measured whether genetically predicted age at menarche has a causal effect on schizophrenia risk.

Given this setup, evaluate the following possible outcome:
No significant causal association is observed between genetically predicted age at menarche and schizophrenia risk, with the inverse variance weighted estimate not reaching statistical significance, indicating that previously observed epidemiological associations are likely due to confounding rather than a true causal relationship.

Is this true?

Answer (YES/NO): YES